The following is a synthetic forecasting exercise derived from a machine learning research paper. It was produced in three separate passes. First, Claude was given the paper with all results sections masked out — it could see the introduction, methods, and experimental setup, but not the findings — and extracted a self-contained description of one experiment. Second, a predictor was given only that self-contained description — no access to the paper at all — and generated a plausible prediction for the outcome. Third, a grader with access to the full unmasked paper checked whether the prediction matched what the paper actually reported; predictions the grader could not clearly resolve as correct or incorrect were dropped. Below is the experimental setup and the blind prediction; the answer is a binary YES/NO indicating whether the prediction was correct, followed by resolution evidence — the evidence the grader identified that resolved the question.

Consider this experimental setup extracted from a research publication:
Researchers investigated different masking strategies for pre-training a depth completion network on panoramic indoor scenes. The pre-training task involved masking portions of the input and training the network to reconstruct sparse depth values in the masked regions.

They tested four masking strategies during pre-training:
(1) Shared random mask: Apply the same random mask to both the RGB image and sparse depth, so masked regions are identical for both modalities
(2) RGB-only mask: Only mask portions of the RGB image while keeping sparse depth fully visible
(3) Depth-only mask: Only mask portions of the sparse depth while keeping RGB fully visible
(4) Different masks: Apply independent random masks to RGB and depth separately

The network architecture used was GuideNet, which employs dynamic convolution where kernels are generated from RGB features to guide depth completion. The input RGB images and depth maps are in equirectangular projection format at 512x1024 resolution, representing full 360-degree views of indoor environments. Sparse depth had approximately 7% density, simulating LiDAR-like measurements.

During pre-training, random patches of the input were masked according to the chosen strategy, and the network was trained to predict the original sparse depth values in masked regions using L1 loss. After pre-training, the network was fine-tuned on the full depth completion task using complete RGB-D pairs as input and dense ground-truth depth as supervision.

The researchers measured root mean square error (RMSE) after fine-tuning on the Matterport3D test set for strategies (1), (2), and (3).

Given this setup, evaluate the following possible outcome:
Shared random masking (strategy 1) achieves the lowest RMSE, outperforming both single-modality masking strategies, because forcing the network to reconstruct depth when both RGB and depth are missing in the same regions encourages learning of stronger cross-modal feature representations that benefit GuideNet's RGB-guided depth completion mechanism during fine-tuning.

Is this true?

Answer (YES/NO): YES